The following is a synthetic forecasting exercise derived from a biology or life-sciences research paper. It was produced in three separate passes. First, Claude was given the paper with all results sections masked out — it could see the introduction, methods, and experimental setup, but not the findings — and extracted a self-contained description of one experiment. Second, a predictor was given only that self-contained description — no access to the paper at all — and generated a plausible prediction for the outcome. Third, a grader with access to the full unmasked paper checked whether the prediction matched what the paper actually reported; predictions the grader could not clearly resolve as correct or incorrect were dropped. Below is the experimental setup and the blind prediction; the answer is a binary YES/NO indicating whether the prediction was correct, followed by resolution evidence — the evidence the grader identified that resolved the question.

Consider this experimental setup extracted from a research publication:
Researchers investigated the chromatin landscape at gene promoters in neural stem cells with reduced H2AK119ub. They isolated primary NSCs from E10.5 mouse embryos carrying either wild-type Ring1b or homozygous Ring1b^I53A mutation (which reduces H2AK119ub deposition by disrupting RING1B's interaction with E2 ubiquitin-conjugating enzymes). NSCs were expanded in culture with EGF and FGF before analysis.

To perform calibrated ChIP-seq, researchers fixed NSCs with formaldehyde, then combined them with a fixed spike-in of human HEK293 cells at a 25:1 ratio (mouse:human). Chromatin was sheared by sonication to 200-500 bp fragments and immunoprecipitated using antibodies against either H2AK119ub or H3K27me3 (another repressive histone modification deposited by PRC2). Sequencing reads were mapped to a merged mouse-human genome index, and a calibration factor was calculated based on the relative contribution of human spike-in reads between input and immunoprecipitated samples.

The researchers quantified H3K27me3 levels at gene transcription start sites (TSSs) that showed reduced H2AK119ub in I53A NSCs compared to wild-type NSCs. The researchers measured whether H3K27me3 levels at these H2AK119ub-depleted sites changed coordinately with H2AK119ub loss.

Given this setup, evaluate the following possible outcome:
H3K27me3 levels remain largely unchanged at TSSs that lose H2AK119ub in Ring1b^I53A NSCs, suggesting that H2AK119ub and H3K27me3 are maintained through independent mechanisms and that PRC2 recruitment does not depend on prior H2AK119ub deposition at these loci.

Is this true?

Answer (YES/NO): NO